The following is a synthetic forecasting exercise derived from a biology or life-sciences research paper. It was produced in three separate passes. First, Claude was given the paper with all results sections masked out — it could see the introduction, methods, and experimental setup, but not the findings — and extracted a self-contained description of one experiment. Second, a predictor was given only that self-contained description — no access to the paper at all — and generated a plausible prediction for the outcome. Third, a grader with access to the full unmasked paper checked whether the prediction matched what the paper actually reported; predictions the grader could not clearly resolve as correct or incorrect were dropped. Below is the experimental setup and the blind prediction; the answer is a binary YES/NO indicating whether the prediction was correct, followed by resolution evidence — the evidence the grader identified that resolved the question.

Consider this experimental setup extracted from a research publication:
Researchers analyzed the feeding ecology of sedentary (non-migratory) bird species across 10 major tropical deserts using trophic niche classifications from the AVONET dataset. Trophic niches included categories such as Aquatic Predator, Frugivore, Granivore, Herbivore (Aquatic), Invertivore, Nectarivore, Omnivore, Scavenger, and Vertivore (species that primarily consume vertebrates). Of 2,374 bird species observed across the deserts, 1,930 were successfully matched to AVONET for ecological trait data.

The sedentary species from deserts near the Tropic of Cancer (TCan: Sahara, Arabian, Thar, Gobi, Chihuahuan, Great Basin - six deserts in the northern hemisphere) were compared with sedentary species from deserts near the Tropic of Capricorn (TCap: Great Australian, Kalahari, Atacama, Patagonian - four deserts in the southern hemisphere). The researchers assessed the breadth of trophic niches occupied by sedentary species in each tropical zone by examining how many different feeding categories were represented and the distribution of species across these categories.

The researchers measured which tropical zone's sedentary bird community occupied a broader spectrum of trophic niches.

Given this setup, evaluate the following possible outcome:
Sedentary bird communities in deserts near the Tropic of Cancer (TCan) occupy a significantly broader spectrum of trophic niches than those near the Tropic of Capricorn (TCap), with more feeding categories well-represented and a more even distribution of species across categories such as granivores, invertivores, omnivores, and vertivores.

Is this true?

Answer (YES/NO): YES